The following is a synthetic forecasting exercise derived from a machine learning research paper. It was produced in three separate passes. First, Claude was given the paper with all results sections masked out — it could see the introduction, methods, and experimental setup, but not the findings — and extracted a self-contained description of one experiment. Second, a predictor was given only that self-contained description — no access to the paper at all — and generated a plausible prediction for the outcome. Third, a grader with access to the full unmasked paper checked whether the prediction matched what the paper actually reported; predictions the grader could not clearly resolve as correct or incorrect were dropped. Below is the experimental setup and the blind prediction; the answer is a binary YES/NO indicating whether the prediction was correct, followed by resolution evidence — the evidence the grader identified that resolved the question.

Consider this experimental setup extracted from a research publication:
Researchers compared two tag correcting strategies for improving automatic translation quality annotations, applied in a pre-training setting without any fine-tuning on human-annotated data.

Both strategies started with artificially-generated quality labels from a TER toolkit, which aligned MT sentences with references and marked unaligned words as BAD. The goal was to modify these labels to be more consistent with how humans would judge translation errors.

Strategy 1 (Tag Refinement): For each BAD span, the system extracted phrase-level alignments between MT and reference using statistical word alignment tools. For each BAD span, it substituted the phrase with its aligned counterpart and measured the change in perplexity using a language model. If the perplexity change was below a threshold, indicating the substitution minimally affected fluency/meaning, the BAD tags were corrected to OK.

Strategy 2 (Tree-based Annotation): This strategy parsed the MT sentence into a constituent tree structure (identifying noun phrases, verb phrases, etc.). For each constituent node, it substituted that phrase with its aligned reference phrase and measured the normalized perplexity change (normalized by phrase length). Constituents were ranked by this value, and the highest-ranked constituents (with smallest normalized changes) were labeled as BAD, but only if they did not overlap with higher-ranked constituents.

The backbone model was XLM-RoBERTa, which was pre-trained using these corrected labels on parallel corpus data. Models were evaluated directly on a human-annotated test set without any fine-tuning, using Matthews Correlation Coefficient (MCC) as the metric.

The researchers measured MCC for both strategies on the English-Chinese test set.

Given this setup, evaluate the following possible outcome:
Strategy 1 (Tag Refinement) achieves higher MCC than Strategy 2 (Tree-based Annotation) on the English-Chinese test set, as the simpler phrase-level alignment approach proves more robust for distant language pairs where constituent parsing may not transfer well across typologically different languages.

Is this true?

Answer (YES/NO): NO